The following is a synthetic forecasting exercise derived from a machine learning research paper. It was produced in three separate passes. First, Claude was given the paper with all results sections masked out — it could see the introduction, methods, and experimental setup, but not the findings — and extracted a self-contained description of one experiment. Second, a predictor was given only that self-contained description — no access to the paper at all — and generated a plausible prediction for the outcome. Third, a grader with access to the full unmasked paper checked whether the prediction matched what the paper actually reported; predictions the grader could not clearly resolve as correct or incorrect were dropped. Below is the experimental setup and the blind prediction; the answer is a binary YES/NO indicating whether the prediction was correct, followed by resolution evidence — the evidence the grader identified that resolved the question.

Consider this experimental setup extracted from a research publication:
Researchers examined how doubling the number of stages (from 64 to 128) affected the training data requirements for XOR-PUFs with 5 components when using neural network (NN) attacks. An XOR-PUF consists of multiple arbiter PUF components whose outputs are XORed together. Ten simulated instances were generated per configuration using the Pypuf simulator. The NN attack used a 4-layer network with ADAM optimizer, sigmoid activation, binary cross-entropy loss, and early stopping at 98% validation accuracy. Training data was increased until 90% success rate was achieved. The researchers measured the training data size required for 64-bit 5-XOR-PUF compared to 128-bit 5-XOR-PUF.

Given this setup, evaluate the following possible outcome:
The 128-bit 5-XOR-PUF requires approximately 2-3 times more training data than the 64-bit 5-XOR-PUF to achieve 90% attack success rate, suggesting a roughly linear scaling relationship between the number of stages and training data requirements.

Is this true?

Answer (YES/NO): NO